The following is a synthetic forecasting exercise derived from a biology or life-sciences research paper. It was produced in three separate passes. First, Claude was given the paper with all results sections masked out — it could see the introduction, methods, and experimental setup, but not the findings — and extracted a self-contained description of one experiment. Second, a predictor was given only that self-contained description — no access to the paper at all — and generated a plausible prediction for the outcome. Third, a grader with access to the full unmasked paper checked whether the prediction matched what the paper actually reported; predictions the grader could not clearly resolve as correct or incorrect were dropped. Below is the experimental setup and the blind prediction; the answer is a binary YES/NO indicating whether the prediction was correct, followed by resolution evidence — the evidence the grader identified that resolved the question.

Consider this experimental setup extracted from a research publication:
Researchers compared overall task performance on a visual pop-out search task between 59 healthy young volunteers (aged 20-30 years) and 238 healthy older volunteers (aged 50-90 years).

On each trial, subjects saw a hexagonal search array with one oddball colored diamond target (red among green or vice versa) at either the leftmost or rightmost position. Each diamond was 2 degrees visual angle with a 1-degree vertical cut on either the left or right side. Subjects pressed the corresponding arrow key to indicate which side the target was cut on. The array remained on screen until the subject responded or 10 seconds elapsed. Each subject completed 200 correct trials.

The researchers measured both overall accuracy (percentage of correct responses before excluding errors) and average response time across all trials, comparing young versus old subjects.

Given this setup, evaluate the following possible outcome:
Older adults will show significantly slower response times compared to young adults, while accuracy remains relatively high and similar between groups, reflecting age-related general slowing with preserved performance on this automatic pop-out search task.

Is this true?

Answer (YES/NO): NO